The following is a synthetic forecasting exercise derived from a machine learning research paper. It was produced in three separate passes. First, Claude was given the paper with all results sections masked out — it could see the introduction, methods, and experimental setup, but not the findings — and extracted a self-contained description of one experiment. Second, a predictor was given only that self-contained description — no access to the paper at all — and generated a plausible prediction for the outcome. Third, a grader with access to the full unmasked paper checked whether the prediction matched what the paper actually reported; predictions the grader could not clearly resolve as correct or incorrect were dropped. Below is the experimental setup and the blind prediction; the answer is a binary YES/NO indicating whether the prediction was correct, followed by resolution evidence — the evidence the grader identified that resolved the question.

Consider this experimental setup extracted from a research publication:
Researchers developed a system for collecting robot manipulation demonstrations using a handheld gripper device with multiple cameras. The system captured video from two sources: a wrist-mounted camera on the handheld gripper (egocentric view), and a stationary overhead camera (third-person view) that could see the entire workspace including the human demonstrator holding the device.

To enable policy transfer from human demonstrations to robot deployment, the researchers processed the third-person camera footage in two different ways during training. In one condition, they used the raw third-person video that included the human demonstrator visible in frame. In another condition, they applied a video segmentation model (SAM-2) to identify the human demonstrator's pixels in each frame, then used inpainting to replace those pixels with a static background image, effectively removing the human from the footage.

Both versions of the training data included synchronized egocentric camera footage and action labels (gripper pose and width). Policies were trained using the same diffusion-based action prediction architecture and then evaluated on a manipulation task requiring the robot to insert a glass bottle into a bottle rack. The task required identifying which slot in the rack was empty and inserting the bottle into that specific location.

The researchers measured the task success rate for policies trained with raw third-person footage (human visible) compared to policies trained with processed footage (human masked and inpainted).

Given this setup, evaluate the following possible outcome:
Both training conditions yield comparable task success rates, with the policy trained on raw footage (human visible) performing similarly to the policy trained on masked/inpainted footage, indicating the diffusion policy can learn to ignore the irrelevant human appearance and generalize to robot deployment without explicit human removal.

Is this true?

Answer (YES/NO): NO